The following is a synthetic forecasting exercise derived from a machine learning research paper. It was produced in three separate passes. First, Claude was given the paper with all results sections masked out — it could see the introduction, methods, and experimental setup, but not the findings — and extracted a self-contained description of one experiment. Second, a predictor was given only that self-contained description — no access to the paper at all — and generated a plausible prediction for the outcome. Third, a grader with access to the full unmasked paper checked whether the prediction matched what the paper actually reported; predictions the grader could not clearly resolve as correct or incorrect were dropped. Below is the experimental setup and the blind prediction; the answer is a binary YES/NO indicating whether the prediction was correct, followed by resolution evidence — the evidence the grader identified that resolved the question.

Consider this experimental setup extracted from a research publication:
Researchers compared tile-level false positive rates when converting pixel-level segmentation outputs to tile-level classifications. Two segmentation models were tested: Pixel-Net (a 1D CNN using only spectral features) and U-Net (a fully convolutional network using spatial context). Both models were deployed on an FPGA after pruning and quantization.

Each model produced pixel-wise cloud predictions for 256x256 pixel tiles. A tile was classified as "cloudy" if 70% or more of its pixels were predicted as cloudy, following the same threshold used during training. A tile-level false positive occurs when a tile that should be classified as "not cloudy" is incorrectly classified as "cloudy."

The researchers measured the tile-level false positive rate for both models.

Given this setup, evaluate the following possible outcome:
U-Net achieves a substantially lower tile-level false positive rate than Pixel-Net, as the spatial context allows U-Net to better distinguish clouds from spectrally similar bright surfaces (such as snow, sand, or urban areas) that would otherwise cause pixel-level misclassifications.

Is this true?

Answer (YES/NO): YES